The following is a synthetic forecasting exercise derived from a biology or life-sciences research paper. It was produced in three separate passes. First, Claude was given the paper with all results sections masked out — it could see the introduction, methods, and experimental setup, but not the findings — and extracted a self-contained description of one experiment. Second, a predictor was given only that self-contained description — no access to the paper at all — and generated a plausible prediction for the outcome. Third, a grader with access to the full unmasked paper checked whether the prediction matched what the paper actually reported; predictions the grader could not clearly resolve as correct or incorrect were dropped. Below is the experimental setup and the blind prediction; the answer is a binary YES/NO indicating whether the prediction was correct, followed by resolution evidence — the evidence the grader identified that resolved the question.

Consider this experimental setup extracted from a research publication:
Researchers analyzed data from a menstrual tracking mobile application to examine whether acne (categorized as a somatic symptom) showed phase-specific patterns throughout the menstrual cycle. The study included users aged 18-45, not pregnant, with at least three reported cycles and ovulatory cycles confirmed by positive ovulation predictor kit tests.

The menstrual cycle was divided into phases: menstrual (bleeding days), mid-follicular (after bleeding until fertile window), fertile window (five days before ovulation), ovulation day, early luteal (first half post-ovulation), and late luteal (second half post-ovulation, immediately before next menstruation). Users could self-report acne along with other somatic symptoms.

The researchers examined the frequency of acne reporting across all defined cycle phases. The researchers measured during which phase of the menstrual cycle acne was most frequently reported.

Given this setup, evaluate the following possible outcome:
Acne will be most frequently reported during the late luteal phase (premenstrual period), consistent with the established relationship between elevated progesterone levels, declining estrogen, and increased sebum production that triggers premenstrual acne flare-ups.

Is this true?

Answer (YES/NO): YES